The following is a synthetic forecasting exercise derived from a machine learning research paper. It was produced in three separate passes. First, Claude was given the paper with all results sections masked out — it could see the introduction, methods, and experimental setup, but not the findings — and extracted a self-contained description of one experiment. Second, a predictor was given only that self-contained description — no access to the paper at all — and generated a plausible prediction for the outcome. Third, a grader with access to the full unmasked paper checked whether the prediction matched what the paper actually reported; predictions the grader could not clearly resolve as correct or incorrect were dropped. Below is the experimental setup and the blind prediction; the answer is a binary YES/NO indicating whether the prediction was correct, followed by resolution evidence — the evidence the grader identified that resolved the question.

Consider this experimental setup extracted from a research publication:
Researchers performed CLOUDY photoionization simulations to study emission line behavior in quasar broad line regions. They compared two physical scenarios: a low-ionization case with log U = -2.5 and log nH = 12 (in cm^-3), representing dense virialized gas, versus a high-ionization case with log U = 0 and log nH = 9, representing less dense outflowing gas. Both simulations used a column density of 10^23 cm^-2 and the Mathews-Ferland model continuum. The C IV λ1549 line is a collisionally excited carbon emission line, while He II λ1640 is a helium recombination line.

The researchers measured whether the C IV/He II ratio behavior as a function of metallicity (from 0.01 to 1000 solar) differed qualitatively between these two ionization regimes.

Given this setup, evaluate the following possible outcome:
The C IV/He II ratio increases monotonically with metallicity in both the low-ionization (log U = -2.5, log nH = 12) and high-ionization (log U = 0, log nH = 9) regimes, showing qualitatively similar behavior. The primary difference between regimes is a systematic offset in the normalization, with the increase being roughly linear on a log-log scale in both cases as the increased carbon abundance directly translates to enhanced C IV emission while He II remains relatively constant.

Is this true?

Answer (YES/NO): NO